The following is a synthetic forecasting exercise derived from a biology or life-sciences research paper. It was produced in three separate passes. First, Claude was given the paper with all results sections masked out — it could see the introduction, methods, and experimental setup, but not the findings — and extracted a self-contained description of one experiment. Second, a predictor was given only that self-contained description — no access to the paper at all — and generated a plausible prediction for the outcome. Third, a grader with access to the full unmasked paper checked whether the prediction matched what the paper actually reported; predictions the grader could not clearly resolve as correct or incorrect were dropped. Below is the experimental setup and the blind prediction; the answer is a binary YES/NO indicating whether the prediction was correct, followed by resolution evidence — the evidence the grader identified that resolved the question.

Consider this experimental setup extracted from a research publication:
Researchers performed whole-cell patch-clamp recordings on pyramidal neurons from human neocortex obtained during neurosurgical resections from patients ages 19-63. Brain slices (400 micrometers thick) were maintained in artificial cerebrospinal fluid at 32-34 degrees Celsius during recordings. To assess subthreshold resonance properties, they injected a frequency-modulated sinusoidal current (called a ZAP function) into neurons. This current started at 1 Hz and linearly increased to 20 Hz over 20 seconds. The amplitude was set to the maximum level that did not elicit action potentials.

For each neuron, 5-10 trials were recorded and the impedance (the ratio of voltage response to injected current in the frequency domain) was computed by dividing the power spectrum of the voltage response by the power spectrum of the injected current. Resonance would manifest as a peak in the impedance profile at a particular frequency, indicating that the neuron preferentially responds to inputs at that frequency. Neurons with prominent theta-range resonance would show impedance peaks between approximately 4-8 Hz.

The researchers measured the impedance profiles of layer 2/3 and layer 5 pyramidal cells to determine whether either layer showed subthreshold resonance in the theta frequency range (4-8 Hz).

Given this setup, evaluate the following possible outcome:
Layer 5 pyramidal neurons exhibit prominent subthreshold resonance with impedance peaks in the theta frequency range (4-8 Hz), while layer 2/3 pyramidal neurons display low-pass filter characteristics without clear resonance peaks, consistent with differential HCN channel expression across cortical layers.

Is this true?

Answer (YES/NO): NO